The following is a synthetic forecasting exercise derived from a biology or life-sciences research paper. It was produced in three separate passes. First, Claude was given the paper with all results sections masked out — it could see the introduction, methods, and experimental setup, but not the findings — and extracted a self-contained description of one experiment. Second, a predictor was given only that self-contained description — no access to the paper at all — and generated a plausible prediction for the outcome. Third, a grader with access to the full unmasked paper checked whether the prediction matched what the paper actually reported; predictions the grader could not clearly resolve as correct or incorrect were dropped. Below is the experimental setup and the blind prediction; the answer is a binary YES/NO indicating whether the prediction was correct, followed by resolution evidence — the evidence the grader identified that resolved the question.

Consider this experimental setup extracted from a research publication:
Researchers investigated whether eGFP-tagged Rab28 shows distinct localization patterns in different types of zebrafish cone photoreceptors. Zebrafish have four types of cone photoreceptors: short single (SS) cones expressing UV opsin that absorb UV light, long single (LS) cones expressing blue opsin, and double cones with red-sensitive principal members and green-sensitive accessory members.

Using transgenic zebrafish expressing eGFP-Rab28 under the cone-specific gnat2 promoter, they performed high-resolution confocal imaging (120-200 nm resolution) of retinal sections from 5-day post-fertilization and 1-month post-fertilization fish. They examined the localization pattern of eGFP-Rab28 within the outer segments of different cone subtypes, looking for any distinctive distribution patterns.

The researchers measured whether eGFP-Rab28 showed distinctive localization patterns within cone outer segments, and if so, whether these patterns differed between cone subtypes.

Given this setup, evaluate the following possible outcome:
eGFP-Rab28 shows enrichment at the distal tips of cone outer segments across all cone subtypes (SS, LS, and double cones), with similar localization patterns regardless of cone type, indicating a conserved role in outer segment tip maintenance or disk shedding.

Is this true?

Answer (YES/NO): NO